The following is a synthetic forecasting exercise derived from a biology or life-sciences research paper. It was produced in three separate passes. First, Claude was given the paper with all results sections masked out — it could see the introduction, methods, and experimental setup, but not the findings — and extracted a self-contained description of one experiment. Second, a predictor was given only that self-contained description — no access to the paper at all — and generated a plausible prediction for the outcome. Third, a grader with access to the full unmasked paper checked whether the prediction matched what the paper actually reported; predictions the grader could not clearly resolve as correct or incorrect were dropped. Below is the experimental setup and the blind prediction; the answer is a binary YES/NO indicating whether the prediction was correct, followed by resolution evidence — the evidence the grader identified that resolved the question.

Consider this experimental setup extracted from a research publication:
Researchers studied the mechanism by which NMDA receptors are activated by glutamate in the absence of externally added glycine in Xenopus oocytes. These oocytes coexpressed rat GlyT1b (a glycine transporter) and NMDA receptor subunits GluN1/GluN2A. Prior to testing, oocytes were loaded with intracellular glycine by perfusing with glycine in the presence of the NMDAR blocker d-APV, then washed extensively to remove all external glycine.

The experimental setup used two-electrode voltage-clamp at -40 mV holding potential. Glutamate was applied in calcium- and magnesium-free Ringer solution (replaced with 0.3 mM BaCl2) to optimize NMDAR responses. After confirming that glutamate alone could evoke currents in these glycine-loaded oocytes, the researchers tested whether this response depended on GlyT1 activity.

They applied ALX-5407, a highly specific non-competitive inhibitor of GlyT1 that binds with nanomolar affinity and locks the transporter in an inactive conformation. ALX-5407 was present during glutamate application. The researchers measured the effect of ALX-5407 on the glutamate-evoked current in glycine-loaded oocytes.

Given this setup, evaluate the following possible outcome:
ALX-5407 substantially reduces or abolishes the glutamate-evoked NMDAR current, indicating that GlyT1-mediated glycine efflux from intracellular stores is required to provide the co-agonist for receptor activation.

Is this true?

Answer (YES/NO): YES